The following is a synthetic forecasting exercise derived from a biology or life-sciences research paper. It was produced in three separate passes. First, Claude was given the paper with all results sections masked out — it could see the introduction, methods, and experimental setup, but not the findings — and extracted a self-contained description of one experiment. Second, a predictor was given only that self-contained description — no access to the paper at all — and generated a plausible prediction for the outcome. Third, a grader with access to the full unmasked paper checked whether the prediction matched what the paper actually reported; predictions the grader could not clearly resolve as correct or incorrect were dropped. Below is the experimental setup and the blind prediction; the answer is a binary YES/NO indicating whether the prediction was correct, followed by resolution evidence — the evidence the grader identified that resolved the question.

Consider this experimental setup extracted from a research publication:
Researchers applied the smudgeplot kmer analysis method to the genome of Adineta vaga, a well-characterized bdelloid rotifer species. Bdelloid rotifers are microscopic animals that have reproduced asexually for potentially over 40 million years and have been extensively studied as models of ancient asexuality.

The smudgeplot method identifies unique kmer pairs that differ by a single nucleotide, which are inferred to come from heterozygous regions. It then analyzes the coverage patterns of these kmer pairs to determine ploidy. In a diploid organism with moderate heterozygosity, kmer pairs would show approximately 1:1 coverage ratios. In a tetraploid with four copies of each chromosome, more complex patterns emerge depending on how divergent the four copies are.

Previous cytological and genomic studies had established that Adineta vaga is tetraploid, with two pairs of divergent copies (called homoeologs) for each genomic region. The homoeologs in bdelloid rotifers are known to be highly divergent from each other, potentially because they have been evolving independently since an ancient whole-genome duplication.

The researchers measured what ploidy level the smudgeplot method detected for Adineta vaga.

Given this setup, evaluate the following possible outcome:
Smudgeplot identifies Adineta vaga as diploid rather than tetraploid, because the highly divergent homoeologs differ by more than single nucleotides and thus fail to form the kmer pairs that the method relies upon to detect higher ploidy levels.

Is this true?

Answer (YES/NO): YES